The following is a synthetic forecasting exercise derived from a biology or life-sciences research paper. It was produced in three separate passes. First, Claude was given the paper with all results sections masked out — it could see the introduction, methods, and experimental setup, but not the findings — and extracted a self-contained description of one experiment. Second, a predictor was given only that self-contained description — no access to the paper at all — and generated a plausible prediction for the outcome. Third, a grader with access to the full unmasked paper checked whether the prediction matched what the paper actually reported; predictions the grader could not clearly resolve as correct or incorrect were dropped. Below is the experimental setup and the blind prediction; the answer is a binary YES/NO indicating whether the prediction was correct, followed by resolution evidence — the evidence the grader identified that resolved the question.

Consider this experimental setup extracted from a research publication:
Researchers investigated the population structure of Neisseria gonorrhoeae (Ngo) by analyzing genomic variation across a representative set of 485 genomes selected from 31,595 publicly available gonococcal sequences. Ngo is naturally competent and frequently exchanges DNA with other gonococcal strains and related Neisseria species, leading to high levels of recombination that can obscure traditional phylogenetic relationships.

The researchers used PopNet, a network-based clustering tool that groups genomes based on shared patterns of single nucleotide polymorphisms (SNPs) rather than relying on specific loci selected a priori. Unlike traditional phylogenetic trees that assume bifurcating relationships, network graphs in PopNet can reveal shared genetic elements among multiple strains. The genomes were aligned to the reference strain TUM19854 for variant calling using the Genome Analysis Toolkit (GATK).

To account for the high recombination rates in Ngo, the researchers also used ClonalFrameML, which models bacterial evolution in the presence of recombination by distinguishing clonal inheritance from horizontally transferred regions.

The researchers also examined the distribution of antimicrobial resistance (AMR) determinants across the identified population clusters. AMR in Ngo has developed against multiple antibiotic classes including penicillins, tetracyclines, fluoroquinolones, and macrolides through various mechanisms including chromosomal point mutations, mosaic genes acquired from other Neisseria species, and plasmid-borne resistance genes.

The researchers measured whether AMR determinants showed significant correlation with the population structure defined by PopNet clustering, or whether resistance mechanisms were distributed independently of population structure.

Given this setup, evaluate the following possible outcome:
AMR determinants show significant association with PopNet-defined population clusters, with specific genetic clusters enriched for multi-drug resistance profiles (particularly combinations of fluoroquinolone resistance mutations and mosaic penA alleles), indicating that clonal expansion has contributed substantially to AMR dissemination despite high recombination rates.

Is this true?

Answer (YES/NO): NO